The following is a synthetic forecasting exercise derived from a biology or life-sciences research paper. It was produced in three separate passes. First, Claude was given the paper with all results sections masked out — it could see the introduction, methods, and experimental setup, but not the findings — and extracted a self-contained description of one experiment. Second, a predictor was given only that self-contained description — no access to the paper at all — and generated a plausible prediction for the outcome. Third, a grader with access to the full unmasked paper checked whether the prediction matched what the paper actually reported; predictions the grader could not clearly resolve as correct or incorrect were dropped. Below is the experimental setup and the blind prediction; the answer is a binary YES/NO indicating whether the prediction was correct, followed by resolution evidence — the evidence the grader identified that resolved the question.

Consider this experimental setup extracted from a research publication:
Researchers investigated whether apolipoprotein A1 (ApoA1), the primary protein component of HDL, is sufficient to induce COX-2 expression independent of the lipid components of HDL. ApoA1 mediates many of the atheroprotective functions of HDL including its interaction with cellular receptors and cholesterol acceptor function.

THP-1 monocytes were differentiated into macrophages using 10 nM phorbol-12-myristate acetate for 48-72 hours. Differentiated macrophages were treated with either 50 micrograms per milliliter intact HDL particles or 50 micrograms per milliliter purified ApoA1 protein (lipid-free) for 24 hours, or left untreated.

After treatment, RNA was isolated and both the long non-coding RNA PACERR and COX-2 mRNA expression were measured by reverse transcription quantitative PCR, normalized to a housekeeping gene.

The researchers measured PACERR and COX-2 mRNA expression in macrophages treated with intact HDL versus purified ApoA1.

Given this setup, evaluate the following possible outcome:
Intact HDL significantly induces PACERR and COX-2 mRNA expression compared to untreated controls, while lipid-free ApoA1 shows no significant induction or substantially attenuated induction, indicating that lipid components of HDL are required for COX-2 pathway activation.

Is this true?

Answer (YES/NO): NO